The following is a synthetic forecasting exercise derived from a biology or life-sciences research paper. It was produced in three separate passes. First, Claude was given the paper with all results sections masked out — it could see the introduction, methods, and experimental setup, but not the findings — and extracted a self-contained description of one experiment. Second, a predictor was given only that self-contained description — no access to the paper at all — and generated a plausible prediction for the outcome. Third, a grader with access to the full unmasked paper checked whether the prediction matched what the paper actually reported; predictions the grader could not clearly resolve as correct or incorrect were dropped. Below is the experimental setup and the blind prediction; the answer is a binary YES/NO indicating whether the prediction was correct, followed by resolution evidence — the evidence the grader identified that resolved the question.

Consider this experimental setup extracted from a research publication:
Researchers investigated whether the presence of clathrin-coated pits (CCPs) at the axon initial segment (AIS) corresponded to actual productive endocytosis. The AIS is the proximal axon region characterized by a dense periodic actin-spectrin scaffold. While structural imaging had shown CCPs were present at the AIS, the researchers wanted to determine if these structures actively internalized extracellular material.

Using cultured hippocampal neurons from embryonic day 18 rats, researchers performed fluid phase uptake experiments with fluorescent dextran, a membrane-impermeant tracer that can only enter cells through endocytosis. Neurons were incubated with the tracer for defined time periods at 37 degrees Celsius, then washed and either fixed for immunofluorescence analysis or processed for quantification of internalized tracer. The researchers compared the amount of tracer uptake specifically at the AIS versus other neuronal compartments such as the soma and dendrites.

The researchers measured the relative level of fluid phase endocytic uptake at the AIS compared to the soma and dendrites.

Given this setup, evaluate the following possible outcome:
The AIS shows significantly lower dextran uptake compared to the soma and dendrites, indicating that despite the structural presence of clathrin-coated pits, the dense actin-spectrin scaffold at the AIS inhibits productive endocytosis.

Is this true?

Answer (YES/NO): YES